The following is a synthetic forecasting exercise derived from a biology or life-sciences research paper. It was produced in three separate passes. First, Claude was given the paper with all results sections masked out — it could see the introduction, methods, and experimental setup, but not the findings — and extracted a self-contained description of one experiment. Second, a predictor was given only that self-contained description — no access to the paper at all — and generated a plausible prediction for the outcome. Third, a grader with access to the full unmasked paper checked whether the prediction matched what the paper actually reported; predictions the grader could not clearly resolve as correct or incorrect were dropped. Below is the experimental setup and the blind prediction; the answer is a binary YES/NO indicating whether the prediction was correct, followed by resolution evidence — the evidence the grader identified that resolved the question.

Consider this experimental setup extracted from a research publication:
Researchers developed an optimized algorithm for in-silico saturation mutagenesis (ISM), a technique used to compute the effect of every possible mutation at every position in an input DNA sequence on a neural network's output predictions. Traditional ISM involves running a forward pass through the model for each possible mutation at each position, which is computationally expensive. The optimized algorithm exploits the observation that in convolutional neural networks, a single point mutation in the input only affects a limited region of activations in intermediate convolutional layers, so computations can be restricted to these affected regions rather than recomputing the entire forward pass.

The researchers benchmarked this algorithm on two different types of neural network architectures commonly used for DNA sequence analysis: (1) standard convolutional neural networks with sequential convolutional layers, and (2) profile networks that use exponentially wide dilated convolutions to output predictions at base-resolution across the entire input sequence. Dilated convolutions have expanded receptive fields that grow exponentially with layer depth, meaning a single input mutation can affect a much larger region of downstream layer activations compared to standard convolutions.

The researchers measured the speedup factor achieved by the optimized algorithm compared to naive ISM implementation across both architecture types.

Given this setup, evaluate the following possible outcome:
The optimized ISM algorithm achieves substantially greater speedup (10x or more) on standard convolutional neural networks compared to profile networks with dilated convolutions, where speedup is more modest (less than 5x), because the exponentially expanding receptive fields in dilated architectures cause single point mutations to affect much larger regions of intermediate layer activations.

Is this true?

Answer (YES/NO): YES